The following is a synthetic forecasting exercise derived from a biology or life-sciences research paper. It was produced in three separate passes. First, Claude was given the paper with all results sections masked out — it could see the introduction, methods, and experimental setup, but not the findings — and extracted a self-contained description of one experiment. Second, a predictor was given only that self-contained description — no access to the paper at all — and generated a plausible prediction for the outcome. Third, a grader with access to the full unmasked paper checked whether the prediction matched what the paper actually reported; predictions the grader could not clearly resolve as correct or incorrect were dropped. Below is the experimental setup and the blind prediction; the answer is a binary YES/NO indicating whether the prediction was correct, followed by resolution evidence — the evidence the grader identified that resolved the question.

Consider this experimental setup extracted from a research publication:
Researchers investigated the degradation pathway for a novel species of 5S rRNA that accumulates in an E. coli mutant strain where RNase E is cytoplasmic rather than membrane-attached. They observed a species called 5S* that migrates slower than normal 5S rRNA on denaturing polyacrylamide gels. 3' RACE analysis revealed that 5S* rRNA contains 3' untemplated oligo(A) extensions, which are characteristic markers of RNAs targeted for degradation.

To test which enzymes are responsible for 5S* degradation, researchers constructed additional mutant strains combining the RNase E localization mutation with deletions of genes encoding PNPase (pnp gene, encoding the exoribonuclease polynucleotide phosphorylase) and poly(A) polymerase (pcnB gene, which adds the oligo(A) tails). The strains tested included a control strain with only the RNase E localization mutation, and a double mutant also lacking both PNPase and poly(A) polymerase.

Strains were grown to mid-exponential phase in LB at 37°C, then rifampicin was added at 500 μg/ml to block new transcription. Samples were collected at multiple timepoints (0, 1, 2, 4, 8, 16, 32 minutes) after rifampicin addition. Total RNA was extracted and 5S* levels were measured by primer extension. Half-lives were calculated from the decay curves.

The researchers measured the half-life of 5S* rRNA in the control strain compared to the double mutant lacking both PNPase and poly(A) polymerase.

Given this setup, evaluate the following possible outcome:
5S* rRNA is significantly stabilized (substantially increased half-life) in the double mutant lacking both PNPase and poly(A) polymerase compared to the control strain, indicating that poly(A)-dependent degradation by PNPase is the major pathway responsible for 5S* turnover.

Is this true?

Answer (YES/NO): YES